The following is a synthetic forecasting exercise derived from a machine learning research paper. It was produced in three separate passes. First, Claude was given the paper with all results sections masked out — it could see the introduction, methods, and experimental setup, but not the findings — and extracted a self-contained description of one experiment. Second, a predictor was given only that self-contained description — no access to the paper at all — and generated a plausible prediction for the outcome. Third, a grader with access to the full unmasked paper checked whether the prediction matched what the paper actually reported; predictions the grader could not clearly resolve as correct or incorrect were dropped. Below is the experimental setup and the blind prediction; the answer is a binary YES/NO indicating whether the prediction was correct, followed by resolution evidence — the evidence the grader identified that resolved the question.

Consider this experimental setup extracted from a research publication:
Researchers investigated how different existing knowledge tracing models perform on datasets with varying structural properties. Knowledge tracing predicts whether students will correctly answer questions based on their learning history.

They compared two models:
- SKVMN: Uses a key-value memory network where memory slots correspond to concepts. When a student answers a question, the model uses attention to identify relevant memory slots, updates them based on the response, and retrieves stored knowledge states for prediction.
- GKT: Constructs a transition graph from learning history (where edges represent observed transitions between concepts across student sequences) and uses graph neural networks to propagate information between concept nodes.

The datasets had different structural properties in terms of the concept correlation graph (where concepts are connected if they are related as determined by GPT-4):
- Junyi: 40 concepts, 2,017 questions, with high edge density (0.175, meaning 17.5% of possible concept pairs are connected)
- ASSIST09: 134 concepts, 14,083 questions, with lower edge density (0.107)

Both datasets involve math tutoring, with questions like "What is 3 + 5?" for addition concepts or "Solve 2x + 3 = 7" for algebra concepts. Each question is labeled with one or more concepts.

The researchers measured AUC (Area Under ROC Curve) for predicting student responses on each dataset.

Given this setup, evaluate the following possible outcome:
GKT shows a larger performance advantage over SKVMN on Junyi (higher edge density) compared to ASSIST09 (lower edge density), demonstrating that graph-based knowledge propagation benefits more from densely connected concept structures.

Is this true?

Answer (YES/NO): NO